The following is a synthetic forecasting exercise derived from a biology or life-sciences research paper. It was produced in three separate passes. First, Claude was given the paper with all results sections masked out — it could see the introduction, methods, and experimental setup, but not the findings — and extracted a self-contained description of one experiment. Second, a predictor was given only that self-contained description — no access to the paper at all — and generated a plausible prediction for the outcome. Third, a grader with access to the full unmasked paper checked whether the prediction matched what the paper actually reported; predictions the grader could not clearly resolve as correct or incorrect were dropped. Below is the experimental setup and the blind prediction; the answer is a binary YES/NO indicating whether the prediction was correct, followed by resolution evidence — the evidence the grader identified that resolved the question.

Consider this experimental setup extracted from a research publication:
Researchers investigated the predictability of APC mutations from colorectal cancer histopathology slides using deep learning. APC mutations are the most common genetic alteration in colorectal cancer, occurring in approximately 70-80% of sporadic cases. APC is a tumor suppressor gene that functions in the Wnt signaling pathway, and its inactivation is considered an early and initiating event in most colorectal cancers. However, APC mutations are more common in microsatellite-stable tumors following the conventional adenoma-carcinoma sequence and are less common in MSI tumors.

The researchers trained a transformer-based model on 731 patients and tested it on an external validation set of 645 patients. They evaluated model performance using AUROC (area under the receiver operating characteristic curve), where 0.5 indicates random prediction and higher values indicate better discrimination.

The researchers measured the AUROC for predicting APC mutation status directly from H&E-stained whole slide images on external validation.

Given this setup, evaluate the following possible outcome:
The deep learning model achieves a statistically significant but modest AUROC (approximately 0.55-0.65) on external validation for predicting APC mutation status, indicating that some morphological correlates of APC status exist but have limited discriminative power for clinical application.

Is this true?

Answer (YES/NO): NO